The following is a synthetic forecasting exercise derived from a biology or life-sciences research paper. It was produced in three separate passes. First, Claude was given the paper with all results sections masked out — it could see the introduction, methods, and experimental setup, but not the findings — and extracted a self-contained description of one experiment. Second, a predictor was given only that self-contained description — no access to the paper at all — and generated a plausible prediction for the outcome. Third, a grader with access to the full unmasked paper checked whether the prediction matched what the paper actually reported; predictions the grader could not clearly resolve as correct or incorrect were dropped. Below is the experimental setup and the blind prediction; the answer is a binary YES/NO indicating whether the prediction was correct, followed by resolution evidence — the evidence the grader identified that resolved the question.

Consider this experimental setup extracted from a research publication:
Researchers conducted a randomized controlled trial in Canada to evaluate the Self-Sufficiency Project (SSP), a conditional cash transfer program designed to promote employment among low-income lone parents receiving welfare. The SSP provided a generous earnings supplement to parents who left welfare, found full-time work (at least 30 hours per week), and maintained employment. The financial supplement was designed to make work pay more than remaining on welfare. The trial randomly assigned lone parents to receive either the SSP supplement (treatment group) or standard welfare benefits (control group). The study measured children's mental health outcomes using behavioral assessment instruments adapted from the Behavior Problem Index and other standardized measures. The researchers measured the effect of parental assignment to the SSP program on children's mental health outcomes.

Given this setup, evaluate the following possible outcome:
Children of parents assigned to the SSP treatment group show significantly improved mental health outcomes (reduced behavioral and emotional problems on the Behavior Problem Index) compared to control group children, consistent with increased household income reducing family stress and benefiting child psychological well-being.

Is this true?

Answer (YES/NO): NO